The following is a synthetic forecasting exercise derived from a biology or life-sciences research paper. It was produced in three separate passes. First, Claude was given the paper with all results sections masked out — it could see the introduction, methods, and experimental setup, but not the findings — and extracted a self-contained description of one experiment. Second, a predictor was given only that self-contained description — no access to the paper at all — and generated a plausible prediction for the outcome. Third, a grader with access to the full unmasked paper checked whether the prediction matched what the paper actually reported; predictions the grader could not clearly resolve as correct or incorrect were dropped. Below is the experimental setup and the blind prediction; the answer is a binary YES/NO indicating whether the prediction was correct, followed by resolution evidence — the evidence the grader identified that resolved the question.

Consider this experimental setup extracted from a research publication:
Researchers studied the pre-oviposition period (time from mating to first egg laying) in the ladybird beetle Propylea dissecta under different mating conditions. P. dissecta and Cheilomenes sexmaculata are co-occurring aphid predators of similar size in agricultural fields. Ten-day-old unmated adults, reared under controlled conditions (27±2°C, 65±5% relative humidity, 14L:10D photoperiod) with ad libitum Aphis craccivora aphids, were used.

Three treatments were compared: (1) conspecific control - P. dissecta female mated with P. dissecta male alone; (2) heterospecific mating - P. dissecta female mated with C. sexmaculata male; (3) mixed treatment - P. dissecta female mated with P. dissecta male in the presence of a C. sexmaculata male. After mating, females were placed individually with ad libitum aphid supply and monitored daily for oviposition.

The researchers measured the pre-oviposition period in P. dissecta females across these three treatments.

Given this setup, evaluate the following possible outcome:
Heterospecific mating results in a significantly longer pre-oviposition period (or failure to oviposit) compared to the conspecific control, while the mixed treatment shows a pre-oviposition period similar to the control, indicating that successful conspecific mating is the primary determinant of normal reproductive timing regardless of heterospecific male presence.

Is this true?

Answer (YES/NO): YES